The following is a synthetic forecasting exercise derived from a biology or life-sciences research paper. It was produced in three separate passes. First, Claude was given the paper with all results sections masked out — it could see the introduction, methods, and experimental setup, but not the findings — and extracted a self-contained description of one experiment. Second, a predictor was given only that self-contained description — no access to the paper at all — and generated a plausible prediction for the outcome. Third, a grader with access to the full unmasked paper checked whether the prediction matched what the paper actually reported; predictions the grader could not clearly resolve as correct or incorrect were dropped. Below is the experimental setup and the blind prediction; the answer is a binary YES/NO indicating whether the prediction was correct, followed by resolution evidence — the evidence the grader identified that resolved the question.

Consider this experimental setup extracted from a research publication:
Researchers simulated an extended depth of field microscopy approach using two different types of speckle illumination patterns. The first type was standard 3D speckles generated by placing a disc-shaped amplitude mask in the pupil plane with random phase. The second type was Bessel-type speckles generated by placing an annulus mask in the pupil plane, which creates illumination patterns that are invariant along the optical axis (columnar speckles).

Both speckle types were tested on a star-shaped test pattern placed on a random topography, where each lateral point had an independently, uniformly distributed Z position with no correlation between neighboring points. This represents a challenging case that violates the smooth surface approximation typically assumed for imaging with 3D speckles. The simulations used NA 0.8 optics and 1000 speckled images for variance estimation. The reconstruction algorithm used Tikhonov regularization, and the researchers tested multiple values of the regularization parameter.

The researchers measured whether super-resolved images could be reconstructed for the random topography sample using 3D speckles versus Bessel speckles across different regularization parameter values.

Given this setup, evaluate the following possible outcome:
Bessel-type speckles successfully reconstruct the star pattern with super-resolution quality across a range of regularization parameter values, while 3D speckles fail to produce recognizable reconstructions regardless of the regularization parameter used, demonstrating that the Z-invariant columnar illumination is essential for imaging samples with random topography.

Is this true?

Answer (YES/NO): NO